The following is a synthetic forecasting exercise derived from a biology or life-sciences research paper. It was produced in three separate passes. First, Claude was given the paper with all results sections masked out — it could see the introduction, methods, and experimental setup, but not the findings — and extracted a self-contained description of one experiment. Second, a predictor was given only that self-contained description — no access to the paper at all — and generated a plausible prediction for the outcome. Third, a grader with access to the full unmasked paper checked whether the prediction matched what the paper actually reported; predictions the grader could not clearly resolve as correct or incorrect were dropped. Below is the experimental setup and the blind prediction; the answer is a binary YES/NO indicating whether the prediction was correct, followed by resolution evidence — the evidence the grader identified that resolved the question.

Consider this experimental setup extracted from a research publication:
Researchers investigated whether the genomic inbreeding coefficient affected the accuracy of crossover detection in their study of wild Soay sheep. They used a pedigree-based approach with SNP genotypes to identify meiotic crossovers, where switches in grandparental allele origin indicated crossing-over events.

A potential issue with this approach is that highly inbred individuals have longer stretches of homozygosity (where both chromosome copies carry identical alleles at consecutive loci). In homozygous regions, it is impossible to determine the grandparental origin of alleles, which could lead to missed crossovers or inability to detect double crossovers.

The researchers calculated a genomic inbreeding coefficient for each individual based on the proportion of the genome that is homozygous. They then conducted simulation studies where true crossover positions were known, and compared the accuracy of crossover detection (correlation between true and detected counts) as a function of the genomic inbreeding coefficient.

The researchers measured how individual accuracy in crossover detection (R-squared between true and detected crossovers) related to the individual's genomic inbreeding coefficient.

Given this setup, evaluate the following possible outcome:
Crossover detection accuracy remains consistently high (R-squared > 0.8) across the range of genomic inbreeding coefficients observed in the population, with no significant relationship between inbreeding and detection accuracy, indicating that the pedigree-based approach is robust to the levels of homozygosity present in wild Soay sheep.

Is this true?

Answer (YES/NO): NO